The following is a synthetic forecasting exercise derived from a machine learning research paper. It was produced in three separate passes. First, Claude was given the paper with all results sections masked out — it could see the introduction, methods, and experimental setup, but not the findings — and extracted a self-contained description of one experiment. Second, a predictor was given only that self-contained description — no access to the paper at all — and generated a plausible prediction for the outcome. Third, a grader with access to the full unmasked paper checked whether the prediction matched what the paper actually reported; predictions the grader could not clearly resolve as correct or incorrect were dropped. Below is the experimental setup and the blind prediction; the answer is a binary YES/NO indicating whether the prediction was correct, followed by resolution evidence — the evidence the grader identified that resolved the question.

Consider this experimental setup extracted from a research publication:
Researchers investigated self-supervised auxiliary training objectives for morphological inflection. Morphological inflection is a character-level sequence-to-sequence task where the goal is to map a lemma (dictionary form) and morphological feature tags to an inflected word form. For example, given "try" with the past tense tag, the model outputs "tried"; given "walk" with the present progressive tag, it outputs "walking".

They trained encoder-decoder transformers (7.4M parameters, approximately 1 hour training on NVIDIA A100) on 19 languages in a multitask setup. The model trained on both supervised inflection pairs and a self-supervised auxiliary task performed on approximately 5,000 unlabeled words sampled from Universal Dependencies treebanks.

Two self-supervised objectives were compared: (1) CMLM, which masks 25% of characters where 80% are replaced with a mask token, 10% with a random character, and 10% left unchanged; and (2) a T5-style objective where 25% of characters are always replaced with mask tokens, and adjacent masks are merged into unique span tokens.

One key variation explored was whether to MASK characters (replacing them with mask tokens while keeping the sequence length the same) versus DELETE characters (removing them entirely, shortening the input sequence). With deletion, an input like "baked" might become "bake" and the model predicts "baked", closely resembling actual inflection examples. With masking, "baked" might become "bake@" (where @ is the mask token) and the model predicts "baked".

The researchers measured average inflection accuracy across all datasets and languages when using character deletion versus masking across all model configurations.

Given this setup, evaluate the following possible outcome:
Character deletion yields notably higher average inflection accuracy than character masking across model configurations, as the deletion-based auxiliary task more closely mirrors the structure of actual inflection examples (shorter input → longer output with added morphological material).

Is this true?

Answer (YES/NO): NO